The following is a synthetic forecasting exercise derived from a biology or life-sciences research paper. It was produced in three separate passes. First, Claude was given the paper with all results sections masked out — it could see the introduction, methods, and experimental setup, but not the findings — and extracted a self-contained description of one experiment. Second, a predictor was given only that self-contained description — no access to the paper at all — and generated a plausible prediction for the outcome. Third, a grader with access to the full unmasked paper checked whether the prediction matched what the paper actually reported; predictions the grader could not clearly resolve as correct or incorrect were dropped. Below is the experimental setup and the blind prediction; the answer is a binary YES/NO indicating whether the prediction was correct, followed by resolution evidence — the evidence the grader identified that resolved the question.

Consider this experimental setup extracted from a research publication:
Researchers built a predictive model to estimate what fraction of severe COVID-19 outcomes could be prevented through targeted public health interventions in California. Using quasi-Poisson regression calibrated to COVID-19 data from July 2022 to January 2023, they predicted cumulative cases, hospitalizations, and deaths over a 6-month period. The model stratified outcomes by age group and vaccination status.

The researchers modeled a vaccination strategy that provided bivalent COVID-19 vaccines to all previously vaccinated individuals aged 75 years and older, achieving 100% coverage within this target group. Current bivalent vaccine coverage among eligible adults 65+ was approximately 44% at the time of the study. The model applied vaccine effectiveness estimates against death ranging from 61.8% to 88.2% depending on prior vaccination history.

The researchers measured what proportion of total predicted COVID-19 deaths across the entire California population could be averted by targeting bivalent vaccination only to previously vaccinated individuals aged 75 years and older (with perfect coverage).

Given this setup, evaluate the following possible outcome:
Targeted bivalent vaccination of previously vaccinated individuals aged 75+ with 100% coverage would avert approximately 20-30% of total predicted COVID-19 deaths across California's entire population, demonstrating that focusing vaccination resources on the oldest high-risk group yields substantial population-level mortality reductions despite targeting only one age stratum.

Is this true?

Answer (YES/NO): NO